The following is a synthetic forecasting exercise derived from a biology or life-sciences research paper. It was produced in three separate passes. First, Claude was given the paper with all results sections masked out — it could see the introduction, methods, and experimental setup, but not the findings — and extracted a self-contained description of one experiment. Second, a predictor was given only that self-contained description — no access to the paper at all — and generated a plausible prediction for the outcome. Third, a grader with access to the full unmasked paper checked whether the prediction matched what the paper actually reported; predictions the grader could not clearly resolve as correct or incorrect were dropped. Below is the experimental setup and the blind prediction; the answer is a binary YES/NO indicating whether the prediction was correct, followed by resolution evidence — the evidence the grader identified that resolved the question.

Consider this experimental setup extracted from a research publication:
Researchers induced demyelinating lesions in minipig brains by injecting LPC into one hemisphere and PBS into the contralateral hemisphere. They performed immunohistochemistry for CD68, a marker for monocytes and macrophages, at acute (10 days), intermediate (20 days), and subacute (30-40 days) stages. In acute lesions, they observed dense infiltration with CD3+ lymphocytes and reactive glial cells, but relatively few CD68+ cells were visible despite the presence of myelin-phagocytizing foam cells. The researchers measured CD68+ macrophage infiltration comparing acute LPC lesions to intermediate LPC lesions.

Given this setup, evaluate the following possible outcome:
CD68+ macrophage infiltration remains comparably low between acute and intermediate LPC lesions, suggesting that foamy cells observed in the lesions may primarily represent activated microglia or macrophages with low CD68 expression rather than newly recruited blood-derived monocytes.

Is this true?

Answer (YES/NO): NO